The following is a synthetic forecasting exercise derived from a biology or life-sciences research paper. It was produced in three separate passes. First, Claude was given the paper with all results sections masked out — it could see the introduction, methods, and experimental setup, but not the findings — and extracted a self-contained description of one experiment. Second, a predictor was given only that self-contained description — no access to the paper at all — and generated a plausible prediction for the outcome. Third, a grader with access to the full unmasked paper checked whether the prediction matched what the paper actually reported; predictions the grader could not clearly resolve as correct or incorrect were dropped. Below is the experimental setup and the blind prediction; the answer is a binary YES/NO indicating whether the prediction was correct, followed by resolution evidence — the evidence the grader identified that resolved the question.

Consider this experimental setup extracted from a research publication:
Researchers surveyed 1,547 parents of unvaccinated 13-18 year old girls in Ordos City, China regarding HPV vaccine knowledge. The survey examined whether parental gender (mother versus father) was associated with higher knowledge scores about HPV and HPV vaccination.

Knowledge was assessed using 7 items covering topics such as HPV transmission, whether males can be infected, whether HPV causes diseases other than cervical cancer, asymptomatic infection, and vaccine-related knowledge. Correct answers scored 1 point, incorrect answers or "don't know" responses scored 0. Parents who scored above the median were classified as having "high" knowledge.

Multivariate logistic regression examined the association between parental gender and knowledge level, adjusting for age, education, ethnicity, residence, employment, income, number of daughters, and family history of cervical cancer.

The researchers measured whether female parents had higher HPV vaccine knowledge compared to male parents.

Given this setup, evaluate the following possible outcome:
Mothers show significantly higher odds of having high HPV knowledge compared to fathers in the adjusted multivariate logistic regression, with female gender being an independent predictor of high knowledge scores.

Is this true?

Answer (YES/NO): YES